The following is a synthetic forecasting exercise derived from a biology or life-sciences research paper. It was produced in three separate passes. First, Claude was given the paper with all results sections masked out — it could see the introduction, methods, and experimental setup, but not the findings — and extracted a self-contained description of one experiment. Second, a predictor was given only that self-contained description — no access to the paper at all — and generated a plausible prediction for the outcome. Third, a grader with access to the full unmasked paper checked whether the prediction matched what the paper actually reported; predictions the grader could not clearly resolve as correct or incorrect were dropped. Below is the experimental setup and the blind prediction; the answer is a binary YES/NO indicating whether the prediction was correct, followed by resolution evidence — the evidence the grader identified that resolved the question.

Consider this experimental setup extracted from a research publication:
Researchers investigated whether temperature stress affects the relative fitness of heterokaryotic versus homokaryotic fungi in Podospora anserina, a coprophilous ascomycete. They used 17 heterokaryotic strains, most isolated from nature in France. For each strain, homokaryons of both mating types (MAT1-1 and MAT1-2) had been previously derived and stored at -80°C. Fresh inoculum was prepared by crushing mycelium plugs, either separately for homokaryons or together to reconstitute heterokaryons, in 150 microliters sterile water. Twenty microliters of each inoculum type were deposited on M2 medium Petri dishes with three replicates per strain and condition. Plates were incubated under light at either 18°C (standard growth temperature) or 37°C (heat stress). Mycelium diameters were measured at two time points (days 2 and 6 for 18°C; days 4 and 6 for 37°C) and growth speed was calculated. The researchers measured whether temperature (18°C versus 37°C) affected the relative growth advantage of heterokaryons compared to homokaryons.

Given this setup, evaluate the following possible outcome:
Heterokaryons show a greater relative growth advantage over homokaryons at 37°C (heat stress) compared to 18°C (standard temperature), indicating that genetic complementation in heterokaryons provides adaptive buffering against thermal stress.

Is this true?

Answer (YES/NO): NO